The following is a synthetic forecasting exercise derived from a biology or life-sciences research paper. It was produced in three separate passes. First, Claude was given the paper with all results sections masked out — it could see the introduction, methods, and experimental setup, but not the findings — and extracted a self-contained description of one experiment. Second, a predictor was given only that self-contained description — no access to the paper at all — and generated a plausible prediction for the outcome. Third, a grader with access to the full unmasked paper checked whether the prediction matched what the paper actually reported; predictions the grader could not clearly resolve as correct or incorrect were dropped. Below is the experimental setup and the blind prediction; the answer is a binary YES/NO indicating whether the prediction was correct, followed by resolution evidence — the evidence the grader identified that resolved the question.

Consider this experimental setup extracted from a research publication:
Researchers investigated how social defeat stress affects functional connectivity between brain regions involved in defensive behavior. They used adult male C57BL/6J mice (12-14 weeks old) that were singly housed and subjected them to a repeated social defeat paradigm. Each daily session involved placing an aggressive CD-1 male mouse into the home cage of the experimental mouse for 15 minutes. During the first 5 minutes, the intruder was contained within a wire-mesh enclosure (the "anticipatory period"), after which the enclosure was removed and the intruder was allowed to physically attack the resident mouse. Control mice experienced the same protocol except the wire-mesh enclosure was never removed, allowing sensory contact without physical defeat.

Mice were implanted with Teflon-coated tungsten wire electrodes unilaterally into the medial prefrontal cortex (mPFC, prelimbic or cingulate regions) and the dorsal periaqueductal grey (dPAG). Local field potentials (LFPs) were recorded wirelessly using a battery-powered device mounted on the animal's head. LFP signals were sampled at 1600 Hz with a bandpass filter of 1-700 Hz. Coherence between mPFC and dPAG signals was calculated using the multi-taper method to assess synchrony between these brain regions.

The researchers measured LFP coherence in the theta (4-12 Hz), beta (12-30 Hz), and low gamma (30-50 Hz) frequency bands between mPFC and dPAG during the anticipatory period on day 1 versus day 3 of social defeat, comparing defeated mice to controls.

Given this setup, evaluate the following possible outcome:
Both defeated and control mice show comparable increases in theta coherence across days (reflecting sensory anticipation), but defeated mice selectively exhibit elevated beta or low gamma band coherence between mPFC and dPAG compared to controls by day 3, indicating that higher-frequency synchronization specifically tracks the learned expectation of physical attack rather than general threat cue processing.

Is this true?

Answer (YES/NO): NO